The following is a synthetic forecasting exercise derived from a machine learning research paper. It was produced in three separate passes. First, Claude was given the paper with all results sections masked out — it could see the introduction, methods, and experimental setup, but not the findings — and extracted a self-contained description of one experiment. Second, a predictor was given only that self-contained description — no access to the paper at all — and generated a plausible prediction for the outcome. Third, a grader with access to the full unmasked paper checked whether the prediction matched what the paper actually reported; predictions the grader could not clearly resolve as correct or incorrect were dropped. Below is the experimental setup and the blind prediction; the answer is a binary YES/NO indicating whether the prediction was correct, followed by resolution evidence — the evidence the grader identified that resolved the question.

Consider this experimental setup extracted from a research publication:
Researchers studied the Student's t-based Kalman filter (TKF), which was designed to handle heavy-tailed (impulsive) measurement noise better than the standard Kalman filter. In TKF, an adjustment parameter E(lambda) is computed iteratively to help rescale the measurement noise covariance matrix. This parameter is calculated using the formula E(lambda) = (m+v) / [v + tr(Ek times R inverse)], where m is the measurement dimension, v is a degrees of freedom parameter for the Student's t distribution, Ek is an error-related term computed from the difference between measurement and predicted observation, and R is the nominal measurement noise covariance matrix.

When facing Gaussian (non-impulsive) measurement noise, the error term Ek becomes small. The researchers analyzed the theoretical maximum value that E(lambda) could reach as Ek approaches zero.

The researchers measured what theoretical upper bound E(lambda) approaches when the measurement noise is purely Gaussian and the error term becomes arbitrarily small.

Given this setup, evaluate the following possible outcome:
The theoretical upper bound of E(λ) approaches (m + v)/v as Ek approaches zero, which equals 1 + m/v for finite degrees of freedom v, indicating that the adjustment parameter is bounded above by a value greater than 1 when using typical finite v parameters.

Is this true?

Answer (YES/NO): YES